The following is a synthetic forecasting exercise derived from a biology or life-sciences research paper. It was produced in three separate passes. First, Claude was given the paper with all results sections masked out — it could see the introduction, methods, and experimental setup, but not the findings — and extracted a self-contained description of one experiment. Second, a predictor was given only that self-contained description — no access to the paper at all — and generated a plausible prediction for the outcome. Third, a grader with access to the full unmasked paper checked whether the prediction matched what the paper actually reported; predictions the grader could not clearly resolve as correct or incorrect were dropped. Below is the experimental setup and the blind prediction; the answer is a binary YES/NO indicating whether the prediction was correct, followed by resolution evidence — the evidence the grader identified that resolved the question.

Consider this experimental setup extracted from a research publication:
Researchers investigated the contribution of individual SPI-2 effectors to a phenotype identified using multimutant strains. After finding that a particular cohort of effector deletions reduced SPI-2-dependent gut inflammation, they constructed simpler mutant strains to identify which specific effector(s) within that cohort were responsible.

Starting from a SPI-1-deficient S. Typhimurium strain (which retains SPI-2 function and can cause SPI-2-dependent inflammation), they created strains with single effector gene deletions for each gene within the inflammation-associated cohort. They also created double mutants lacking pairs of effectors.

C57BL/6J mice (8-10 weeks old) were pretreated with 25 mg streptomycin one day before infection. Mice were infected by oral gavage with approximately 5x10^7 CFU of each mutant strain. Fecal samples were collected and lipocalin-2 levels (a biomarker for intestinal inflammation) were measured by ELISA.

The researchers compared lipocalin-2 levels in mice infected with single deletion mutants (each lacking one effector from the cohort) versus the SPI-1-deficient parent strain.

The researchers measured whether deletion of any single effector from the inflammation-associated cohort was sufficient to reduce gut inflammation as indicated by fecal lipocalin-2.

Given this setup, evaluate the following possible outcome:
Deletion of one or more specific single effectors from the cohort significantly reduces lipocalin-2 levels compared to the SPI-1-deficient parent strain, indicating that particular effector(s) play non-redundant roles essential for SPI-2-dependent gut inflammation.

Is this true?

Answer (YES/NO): NO